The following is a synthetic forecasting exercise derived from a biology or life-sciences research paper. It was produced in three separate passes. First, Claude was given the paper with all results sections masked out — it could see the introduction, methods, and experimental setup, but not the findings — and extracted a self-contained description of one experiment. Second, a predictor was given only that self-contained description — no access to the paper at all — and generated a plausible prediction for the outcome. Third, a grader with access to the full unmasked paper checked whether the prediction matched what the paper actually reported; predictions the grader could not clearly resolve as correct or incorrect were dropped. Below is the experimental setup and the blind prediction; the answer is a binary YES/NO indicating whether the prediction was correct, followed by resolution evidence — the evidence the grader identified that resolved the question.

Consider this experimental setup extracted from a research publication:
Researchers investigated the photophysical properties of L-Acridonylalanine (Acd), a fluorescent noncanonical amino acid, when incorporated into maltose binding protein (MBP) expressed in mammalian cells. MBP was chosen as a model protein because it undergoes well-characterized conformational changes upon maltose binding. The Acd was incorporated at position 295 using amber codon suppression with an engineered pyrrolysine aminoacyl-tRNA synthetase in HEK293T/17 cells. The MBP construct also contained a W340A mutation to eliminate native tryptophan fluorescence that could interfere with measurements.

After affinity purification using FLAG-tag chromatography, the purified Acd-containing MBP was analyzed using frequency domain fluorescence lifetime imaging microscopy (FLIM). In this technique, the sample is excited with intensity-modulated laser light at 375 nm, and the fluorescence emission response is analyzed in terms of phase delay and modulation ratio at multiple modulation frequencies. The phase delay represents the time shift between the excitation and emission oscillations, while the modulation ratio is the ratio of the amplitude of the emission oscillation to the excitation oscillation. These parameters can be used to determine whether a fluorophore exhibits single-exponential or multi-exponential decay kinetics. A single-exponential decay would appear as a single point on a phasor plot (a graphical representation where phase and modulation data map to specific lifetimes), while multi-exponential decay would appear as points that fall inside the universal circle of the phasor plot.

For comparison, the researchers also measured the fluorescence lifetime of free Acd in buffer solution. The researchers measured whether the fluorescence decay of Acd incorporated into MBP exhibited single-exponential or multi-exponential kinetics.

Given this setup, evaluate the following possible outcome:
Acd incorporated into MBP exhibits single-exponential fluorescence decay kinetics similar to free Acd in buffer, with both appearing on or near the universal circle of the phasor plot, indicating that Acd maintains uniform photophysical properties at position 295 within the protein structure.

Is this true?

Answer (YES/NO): NO